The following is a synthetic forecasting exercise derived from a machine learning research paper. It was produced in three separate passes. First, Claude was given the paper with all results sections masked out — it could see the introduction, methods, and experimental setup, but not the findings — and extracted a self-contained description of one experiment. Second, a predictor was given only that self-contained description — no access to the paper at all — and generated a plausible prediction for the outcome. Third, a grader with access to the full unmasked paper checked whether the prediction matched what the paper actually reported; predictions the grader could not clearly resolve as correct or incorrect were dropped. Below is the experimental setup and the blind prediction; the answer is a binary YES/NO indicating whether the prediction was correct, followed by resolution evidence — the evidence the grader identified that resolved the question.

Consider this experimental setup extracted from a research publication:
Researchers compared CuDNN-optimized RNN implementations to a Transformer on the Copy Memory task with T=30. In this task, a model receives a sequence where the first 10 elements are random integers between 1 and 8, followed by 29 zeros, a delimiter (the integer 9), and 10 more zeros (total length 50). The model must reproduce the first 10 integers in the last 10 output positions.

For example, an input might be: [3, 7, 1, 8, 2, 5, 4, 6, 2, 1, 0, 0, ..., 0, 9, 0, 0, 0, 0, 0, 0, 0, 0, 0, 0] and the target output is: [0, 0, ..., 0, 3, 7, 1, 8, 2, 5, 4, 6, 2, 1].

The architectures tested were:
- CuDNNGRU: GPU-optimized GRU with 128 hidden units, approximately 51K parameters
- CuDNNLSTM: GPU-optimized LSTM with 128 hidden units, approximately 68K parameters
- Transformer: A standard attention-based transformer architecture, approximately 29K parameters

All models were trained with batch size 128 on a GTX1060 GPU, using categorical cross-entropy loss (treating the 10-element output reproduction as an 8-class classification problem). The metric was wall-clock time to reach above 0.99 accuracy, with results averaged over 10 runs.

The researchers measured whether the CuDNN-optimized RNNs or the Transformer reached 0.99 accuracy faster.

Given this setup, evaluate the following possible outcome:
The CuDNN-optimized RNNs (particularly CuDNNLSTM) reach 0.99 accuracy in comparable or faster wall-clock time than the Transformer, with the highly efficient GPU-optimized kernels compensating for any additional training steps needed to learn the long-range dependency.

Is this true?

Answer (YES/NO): NO